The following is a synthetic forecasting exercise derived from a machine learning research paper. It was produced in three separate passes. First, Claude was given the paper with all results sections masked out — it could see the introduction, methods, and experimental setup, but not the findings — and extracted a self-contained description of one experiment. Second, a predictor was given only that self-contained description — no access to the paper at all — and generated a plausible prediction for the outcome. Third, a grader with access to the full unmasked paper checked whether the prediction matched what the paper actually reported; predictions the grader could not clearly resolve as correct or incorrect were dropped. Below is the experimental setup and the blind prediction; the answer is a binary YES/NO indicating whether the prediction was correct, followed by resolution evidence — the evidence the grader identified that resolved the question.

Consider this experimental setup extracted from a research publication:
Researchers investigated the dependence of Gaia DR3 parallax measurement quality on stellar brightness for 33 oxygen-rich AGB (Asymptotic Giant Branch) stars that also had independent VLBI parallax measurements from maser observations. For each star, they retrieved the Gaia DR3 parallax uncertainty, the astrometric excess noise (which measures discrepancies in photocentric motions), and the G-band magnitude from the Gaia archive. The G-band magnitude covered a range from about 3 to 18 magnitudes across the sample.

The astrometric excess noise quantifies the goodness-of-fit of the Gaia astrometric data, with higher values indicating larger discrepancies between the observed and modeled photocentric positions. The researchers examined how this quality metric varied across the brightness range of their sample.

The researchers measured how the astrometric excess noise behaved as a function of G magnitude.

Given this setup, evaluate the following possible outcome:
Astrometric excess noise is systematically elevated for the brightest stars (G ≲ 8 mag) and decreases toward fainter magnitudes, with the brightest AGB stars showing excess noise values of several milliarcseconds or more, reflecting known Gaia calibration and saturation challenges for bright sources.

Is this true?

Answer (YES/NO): NO